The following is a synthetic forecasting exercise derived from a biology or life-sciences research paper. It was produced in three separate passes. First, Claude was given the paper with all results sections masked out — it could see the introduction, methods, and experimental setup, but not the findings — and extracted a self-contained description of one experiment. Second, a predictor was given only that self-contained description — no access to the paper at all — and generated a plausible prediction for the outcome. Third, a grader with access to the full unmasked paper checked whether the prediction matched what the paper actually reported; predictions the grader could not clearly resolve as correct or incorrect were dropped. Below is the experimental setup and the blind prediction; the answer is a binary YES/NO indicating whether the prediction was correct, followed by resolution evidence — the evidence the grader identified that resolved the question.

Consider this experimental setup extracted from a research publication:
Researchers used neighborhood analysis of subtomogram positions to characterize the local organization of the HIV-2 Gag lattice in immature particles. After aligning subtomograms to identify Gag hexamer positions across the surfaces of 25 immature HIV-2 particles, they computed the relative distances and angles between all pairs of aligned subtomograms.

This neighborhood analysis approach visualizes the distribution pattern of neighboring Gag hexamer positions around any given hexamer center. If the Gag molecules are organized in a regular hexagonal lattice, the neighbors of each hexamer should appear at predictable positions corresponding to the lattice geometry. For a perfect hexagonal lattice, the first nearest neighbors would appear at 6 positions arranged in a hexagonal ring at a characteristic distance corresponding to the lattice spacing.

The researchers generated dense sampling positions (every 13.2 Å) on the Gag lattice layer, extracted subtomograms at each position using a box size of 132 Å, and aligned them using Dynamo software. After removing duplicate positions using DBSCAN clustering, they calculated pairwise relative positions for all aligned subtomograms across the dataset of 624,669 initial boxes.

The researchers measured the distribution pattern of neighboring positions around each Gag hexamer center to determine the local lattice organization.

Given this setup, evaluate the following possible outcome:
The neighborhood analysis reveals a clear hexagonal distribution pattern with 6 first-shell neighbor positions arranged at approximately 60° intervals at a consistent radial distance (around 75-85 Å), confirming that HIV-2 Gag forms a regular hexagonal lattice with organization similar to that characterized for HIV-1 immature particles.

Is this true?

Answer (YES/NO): NO